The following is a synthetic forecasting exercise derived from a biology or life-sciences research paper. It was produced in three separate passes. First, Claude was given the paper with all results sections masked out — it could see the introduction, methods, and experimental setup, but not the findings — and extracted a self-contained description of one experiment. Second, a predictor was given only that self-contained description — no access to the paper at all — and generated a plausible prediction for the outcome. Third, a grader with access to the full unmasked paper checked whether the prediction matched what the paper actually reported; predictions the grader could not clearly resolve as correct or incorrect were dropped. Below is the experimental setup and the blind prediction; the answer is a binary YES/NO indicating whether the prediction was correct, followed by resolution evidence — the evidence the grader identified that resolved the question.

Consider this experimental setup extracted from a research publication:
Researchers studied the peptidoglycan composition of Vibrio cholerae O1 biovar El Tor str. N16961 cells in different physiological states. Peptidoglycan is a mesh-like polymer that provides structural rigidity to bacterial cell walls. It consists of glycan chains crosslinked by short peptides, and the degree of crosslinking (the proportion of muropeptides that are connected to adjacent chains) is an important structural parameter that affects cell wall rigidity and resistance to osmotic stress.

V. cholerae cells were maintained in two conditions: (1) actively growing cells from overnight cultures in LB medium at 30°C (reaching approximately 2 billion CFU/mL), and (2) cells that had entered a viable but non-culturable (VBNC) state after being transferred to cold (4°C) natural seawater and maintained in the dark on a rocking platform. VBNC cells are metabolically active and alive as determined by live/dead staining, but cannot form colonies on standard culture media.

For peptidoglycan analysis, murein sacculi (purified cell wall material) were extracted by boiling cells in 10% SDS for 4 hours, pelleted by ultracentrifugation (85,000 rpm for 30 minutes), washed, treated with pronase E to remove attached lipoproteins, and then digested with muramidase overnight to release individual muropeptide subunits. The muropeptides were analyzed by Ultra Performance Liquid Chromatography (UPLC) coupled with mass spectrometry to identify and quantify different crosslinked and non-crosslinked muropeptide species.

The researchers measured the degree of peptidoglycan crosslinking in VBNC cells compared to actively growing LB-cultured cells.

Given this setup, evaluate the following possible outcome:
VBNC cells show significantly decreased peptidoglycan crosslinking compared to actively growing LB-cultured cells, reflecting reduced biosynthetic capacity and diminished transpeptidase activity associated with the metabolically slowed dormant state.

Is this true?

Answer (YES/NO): YES